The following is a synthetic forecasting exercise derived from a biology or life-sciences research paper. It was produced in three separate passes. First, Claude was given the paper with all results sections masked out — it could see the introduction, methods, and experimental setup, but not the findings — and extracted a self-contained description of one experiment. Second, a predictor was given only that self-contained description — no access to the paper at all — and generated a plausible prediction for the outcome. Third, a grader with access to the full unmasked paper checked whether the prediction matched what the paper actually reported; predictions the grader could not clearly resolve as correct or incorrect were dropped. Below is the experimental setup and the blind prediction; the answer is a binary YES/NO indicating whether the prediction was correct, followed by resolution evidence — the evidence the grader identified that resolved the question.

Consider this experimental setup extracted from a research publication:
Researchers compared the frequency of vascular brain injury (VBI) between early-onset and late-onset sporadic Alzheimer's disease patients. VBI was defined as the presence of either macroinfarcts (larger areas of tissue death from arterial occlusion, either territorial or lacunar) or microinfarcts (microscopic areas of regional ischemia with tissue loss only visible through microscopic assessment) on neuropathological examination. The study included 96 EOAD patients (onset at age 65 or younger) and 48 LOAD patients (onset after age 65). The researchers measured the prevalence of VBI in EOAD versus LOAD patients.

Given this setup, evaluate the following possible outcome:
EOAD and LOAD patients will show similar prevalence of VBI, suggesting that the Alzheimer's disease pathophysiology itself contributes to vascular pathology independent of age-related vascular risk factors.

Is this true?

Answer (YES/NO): NO